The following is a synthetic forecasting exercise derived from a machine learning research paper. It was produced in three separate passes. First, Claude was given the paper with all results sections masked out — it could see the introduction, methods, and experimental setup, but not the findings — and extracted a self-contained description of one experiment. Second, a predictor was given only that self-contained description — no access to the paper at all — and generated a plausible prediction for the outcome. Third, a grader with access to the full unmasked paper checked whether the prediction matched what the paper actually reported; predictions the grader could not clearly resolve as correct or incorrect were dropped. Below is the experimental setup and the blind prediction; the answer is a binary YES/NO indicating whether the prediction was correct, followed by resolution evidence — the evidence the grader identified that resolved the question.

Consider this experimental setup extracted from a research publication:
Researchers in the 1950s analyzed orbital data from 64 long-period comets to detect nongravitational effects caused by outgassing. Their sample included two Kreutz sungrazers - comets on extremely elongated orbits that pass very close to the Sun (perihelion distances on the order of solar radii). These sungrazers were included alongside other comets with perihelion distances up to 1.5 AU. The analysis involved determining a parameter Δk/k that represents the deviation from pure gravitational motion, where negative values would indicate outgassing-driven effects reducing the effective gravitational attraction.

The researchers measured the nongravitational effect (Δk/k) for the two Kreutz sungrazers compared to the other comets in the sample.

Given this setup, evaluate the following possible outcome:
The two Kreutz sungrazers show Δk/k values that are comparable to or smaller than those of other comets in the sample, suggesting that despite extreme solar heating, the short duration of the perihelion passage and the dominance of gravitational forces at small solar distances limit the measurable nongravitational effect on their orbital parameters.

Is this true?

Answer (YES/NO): YES